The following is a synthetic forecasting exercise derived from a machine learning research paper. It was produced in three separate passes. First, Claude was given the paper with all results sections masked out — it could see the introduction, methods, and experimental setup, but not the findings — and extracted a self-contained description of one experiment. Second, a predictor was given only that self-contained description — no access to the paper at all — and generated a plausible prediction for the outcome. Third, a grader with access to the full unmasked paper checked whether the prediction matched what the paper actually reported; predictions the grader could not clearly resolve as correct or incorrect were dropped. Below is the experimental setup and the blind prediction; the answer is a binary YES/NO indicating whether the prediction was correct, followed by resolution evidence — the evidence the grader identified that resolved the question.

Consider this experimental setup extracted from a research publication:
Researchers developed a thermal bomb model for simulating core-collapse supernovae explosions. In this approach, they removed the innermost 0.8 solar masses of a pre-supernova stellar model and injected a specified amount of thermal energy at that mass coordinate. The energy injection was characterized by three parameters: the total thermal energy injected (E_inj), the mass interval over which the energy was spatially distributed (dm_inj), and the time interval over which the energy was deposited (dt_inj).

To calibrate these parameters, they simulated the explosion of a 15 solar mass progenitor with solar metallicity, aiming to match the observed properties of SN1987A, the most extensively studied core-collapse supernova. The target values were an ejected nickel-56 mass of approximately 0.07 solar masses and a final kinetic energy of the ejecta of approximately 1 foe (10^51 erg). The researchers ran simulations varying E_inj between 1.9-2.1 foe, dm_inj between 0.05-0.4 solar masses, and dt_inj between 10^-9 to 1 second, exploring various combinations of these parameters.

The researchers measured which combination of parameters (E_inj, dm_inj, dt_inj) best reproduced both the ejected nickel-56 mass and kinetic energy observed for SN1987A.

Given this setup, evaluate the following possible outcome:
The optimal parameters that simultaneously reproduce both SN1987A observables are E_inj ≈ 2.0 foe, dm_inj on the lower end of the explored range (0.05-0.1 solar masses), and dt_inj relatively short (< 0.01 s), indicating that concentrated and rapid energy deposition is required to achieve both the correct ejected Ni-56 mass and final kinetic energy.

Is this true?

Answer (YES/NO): NO